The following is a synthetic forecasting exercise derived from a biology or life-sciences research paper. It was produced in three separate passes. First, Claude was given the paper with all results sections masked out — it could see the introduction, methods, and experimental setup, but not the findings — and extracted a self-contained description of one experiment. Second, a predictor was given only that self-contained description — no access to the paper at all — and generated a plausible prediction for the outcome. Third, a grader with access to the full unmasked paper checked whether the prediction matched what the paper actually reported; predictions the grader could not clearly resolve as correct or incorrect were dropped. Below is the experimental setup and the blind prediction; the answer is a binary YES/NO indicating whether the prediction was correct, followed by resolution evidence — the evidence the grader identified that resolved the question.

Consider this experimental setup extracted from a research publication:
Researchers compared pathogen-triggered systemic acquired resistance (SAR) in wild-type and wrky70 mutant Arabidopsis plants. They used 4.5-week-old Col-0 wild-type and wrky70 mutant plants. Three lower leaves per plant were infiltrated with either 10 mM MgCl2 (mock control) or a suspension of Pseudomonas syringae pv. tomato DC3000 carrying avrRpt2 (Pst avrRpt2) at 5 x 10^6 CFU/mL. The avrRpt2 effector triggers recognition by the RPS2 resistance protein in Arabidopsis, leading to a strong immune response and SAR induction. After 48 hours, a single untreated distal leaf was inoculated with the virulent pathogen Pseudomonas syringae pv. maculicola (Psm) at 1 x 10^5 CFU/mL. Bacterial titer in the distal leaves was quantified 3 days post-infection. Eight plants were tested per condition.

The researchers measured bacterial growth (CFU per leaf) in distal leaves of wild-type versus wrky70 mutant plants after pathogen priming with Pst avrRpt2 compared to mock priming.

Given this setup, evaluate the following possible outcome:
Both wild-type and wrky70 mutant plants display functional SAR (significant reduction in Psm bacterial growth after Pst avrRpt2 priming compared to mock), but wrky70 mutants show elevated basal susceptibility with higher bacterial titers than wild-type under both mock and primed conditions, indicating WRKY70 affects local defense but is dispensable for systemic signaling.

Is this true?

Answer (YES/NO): NO